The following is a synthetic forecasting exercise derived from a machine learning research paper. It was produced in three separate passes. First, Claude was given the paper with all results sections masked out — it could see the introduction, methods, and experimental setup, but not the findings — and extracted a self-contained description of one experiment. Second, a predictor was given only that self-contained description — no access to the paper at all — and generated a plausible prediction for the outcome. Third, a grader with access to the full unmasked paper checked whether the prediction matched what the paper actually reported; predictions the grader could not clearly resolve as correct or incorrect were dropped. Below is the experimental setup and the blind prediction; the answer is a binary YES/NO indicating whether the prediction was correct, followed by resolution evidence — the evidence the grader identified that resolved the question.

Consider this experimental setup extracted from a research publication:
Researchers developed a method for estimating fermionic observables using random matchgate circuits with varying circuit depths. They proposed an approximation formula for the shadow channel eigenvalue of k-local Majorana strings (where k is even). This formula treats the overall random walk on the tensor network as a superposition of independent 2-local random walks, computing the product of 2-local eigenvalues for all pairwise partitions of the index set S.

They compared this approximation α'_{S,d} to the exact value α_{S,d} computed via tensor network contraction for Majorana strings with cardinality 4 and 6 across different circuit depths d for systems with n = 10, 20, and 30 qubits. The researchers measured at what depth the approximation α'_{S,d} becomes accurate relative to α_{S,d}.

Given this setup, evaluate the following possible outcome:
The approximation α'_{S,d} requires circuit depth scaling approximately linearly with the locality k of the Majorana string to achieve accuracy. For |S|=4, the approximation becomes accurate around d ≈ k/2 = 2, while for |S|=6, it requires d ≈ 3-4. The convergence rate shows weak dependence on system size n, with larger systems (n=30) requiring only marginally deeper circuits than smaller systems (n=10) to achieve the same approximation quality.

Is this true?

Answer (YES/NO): NO